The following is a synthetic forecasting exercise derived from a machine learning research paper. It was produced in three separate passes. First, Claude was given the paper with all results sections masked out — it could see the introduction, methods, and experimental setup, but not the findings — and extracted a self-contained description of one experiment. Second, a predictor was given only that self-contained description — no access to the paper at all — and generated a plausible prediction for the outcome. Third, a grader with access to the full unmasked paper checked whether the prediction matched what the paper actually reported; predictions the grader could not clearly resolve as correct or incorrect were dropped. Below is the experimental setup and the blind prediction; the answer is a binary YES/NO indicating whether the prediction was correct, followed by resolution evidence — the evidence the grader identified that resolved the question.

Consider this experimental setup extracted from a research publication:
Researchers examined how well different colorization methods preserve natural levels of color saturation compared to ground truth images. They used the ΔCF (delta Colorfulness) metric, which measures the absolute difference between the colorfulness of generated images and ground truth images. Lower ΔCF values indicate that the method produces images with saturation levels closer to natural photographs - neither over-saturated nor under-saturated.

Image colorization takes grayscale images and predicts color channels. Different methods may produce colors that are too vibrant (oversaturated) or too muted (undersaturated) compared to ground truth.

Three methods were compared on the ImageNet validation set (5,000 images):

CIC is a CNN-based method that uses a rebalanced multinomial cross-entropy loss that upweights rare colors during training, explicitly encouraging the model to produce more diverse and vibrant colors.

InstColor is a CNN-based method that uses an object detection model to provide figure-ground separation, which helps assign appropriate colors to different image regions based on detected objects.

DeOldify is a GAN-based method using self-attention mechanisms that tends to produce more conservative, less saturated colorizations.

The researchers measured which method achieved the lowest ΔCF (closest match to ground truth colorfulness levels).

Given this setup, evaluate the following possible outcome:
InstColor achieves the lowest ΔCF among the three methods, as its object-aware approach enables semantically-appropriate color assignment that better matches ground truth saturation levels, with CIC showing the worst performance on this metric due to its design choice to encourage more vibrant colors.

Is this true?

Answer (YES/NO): NO